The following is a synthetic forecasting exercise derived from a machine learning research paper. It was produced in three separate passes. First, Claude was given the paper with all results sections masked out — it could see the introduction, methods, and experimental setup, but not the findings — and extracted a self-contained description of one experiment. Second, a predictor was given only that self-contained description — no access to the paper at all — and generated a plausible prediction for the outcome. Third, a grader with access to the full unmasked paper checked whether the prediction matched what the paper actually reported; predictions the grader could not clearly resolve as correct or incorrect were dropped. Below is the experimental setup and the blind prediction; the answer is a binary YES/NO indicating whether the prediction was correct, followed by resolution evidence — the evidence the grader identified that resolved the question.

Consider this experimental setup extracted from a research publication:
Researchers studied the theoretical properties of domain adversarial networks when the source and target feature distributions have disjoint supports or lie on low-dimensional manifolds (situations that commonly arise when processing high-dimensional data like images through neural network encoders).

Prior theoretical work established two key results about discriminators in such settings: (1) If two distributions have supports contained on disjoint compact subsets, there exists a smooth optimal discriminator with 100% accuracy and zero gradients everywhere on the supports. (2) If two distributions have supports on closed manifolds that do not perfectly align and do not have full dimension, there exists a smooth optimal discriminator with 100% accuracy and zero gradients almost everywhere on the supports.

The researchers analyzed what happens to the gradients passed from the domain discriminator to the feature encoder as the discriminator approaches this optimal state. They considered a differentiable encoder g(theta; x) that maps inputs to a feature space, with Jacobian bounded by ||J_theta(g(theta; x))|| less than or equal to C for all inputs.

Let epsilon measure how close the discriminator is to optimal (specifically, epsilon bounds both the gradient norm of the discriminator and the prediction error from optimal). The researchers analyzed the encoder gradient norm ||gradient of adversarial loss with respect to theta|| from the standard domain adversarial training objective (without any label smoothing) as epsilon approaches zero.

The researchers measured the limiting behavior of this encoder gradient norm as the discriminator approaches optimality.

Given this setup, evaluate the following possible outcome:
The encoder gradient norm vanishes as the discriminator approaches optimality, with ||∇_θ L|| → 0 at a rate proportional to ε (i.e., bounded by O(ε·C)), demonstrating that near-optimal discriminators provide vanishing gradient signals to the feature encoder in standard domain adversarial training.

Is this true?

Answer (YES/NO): YES